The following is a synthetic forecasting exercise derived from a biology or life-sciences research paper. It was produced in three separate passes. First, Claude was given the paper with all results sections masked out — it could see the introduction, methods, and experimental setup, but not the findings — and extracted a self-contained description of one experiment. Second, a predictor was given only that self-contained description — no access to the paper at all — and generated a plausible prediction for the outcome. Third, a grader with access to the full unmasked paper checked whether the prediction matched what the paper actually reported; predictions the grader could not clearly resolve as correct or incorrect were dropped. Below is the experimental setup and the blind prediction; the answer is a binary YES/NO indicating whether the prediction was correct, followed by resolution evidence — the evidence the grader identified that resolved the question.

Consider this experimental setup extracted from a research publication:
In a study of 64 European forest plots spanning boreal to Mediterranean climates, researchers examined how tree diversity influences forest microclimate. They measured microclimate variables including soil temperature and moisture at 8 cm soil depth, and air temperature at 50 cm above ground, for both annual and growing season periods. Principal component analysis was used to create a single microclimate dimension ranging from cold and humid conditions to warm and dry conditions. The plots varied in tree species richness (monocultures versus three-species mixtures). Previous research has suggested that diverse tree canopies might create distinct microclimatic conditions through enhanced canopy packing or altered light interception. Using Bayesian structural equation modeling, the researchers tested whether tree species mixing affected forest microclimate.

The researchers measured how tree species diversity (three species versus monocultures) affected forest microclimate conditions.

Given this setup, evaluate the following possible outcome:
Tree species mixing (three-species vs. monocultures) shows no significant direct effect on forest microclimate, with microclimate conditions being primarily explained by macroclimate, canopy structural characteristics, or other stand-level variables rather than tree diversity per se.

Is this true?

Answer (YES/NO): NO